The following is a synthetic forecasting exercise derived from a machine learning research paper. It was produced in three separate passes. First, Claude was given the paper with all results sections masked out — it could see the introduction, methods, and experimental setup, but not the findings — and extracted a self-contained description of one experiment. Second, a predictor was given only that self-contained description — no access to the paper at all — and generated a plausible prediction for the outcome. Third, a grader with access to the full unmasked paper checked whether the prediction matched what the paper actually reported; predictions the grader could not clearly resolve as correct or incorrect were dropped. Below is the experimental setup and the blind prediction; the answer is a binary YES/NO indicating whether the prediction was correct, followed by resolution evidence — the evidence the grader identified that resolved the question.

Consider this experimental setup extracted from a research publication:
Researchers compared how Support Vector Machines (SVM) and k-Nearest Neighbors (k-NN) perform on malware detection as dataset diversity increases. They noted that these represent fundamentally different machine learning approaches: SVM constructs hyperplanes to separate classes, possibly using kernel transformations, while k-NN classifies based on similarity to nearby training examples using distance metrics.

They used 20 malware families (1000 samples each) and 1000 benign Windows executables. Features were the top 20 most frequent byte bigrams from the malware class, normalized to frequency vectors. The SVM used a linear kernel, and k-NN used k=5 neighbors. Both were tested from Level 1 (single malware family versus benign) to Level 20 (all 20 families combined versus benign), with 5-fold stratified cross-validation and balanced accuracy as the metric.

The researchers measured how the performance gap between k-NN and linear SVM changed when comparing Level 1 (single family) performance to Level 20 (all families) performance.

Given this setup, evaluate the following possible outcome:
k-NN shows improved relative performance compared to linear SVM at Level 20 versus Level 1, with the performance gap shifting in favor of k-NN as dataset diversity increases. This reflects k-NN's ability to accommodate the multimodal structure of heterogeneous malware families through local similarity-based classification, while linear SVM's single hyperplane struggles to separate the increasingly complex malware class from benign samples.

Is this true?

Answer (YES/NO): YES